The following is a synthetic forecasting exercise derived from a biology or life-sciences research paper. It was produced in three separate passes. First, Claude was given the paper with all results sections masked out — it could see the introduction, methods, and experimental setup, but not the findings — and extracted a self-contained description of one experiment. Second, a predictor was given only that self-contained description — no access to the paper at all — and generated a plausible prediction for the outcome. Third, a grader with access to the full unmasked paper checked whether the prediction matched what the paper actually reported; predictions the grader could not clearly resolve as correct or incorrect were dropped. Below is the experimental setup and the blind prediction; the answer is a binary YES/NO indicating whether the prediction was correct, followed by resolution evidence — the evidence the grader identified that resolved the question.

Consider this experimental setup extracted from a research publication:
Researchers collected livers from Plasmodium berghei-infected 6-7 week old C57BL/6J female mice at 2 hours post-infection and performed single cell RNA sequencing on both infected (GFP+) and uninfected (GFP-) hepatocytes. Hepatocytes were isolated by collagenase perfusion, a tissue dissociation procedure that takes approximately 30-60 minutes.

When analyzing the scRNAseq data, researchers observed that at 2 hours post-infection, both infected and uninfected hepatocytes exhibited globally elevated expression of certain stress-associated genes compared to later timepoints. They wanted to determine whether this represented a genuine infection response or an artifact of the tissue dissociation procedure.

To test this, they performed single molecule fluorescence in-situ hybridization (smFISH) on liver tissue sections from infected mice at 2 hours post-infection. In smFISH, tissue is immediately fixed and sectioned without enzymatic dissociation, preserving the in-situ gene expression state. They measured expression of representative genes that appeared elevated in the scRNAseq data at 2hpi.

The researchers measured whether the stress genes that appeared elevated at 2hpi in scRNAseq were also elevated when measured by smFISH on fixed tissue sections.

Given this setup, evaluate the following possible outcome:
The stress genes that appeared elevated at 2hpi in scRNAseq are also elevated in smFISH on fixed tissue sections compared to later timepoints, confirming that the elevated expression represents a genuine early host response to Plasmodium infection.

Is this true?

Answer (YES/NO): NO